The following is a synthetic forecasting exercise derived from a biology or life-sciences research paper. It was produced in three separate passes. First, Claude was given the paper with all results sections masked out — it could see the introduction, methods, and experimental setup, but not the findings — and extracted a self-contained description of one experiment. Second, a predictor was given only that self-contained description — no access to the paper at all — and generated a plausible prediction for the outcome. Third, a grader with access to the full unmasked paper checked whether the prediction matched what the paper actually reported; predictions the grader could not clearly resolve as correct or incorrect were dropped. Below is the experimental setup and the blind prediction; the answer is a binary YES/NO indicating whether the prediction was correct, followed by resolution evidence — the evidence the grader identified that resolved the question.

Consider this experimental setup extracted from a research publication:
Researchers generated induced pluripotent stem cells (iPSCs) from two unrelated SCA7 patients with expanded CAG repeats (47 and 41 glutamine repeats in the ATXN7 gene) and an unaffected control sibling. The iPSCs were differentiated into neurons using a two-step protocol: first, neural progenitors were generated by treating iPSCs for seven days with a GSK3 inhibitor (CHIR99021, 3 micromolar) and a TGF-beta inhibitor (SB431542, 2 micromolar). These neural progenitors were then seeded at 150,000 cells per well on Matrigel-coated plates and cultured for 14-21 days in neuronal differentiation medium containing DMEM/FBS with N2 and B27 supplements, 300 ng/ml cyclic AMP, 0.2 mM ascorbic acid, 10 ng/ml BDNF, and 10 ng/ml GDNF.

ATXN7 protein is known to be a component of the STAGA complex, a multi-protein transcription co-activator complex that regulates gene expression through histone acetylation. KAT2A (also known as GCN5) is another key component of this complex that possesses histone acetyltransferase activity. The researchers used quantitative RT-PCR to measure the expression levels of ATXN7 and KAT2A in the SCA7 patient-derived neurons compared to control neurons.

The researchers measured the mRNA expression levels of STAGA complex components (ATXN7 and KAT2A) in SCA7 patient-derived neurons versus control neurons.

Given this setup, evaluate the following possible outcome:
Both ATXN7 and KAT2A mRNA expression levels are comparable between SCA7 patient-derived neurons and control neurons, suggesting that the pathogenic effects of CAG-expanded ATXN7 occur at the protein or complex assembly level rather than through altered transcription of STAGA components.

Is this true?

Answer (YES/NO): NO